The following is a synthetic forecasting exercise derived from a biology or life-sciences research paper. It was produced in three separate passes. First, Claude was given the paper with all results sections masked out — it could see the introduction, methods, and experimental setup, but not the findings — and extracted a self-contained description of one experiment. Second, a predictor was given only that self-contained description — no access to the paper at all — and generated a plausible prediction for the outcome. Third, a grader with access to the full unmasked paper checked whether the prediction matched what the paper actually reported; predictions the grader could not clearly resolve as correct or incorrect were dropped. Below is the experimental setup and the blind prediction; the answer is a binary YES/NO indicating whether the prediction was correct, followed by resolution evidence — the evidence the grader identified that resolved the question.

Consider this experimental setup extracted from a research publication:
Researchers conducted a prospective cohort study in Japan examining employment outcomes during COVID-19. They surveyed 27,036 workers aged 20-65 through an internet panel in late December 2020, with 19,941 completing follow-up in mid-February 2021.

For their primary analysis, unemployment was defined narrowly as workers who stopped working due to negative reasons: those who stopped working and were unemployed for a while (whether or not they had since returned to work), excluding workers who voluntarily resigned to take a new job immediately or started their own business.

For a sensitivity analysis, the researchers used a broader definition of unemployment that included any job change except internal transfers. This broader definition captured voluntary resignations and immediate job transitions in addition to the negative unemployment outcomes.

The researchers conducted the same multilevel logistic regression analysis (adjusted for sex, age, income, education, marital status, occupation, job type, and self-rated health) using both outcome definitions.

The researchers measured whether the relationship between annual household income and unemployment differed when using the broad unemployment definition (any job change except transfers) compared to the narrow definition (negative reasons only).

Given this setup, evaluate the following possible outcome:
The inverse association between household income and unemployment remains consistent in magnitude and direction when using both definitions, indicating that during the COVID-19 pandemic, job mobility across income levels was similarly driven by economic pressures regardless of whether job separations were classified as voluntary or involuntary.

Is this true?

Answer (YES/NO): YES